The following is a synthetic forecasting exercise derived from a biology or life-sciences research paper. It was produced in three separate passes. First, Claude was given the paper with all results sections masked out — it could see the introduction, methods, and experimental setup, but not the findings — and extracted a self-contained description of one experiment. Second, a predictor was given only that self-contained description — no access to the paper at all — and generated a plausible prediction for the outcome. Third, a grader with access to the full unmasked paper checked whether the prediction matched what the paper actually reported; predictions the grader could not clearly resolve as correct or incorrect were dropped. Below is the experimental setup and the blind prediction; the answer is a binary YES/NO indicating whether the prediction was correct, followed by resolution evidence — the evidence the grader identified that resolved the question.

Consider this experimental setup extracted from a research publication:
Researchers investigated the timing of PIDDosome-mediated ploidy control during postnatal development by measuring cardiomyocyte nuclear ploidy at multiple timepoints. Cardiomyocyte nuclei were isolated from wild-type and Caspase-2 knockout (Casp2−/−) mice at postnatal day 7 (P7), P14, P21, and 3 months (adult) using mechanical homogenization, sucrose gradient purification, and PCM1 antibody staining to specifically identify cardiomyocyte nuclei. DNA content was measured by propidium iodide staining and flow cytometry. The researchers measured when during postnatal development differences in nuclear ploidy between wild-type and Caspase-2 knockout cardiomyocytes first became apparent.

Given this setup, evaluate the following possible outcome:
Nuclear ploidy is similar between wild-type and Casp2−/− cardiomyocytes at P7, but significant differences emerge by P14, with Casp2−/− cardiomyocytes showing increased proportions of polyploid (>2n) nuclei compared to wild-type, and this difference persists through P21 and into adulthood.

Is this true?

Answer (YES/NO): NO